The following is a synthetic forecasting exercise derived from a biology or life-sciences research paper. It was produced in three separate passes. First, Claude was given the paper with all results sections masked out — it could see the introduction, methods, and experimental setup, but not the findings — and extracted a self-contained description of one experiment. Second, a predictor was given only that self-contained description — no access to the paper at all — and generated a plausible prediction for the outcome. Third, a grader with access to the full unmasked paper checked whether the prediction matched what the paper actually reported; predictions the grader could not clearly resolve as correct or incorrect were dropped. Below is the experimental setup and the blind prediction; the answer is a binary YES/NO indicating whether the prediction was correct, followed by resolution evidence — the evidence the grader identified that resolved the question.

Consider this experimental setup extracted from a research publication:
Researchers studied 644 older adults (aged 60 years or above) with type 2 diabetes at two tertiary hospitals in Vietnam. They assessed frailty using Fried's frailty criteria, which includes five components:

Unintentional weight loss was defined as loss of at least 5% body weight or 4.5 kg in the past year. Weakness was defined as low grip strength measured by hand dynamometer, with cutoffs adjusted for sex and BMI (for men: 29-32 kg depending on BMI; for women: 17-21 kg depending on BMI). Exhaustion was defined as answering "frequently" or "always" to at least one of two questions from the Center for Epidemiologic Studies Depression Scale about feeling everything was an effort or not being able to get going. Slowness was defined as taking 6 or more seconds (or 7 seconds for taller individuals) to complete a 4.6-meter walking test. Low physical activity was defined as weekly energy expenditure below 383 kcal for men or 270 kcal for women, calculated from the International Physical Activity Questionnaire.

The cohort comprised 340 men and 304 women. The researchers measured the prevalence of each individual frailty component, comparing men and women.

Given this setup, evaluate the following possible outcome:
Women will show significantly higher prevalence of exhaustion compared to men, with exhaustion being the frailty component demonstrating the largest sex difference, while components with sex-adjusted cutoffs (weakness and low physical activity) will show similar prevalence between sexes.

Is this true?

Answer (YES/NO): NO